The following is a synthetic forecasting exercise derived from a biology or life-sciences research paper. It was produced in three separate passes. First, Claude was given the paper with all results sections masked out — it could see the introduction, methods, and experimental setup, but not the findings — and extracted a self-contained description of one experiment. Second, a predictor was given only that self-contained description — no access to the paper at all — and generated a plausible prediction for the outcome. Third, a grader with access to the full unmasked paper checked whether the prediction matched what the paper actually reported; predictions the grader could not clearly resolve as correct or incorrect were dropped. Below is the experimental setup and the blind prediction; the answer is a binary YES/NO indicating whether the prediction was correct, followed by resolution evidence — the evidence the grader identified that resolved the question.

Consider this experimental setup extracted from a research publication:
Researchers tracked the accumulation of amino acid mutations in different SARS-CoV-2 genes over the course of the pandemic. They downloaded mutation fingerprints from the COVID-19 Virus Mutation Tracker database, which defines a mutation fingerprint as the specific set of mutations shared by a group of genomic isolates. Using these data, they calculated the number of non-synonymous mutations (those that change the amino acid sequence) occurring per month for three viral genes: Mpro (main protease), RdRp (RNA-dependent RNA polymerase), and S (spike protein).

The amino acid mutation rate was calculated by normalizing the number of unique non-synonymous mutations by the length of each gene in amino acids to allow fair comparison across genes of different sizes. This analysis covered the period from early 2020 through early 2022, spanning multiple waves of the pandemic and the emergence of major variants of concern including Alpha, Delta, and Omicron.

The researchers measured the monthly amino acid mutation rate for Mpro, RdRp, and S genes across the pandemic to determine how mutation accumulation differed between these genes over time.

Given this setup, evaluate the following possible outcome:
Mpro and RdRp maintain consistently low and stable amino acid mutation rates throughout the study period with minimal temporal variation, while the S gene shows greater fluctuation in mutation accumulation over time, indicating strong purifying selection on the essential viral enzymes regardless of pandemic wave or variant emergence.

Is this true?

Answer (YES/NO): NO